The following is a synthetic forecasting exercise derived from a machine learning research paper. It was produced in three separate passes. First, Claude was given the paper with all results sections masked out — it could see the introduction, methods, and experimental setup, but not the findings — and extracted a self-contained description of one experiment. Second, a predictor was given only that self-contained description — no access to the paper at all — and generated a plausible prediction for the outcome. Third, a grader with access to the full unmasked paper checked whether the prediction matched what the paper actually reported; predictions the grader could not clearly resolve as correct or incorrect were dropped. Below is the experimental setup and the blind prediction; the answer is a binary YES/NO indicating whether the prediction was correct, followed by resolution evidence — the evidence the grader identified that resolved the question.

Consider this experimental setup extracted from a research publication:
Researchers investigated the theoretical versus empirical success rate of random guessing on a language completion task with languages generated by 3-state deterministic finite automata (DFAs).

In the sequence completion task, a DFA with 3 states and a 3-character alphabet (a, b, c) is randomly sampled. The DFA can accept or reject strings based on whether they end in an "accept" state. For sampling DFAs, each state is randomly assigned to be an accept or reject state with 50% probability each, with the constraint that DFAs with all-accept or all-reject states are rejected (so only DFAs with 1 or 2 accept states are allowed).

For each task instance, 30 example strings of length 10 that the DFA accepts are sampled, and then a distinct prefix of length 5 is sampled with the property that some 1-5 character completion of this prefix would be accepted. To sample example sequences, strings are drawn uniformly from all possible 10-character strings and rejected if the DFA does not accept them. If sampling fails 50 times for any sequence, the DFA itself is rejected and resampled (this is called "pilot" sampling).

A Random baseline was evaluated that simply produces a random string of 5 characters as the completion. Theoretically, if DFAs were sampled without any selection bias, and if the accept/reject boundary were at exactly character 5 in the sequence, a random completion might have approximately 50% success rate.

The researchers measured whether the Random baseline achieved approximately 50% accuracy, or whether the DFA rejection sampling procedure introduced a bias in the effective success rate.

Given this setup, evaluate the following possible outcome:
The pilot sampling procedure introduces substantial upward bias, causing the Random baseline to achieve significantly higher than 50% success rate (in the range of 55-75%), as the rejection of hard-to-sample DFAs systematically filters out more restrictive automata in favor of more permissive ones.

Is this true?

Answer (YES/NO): NO